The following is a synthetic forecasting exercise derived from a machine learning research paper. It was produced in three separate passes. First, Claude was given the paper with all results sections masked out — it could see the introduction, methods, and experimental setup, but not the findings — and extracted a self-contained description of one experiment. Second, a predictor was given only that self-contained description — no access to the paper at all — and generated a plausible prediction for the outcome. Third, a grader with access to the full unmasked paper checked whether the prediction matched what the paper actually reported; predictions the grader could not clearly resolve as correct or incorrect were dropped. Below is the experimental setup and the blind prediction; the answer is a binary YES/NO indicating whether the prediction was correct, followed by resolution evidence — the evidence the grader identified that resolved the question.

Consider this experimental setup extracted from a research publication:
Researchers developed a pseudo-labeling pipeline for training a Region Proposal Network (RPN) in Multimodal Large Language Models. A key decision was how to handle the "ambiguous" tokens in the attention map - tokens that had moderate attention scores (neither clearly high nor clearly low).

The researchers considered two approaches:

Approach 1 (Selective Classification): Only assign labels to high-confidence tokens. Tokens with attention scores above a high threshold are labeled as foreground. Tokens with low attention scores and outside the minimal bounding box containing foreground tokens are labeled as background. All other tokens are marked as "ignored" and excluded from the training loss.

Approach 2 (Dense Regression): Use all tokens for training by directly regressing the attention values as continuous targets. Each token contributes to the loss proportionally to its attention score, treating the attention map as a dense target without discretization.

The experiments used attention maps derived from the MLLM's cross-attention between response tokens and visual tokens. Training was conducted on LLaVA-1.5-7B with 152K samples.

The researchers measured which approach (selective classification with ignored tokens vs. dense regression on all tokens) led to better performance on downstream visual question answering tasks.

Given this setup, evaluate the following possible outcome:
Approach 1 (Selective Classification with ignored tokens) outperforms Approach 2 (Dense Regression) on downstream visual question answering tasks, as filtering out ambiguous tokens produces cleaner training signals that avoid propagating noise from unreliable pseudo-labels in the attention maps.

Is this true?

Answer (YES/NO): YES